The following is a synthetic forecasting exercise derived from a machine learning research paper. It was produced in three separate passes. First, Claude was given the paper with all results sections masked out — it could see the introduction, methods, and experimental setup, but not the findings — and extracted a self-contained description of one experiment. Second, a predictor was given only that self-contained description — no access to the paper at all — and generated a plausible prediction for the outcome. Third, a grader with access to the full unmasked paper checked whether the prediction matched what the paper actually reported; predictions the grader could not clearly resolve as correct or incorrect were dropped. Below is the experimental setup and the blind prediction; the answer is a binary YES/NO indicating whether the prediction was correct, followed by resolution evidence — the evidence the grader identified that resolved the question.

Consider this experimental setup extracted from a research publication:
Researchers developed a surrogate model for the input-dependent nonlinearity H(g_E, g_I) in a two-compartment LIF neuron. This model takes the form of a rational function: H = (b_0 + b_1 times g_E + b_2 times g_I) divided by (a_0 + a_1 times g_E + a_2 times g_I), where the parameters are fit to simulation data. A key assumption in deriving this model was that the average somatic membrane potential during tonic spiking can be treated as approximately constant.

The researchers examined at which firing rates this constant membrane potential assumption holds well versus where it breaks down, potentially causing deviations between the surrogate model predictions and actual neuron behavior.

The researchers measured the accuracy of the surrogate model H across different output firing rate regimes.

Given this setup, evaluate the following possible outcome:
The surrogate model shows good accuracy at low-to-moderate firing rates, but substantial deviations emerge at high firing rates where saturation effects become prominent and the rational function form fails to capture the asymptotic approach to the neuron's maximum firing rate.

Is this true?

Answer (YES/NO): NO